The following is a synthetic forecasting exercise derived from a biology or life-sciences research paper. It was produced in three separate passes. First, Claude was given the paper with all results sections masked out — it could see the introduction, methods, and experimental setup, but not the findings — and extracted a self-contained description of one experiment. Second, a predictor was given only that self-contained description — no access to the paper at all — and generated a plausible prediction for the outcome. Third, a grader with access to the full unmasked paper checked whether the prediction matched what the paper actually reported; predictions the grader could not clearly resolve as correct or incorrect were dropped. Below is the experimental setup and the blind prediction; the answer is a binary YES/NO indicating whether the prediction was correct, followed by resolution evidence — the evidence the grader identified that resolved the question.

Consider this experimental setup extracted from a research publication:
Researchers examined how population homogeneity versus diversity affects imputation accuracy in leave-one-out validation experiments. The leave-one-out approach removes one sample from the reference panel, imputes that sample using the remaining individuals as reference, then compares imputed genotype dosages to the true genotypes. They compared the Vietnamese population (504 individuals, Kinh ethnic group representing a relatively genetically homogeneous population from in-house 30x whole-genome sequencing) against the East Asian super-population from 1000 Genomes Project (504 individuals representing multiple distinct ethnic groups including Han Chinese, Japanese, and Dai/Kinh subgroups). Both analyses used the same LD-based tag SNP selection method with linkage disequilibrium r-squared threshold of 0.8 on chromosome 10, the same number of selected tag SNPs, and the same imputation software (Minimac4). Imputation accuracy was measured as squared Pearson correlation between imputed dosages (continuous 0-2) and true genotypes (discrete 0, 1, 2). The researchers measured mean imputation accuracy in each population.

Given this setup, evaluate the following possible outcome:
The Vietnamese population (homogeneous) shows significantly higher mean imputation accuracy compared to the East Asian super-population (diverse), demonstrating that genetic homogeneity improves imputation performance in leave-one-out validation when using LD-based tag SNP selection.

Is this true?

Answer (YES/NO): YES